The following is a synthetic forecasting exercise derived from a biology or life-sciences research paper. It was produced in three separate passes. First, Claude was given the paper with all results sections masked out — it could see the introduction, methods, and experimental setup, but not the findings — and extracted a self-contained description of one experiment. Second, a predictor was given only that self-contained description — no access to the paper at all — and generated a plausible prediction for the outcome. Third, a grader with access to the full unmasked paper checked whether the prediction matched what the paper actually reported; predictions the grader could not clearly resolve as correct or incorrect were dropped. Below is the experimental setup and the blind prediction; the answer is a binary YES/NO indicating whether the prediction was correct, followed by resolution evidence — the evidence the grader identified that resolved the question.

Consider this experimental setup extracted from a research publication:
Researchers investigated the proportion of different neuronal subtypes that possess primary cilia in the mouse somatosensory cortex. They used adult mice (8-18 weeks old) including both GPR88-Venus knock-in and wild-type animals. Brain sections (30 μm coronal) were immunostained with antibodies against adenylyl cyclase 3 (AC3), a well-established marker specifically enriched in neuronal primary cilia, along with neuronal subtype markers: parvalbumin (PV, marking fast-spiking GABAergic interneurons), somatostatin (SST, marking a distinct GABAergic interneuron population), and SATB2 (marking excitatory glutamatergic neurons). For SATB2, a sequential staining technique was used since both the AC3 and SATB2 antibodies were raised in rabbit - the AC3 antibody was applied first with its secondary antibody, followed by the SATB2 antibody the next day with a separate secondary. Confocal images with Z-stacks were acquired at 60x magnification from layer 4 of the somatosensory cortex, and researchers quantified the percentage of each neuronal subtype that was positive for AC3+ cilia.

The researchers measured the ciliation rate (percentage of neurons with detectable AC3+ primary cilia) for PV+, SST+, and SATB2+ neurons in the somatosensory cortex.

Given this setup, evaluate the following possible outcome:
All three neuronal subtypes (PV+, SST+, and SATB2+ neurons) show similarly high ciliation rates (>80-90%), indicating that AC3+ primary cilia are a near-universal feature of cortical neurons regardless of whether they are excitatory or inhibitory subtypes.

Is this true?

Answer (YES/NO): NO